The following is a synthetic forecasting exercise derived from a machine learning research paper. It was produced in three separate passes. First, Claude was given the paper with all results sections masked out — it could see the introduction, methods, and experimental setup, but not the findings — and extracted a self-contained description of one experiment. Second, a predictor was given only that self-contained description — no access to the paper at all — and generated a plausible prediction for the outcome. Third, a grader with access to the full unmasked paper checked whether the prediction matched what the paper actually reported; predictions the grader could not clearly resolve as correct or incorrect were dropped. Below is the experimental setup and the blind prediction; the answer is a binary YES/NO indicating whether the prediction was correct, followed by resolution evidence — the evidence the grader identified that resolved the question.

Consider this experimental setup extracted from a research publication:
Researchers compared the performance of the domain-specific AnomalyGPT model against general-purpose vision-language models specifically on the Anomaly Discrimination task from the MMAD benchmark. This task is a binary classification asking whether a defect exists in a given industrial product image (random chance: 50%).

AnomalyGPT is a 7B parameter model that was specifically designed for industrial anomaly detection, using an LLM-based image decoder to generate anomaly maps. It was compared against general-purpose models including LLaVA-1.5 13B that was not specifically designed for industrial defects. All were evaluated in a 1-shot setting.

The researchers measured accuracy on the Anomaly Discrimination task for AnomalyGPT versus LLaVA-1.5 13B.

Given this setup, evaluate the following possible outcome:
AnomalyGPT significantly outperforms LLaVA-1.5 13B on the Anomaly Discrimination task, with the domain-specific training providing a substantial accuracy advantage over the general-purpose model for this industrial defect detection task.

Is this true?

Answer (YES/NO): YES